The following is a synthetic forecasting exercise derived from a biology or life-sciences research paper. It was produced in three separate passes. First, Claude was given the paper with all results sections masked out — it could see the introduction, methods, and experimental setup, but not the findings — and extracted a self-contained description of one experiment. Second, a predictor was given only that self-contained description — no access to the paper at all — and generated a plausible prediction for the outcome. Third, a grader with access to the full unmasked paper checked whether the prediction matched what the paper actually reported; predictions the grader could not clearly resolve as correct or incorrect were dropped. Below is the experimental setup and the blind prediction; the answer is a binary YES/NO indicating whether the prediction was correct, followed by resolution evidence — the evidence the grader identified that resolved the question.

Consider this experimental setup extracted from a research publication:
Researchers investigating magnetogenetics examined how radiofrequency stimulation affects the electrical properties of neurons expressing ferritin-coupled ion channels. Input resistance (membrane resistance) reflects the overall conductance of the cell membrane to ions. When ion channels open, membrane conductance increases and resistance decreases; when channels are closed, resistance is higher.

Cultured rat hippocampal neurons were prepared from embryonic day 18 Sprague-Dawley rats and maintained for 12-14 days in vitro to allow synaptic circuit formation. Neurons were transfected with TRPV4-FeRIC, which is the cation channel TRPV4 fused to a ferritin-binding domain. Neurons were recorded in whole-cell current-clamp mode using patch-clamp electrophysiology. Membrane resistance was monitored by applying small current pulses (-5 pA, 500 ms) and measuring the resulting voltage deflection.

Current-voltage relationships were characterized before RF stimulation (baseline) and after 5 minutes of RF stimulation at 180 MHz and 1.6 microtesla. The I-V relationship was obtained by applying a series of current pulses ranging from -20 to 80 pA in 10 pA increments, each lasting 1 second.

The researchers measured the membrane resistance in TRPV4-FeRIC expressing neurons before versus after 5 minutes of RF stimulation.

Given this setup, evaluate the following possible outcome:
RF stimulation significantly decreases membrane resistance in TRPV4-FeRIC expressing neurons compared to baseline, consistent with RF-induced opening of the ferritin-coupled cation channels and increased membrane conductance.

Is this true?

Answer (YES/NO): YES